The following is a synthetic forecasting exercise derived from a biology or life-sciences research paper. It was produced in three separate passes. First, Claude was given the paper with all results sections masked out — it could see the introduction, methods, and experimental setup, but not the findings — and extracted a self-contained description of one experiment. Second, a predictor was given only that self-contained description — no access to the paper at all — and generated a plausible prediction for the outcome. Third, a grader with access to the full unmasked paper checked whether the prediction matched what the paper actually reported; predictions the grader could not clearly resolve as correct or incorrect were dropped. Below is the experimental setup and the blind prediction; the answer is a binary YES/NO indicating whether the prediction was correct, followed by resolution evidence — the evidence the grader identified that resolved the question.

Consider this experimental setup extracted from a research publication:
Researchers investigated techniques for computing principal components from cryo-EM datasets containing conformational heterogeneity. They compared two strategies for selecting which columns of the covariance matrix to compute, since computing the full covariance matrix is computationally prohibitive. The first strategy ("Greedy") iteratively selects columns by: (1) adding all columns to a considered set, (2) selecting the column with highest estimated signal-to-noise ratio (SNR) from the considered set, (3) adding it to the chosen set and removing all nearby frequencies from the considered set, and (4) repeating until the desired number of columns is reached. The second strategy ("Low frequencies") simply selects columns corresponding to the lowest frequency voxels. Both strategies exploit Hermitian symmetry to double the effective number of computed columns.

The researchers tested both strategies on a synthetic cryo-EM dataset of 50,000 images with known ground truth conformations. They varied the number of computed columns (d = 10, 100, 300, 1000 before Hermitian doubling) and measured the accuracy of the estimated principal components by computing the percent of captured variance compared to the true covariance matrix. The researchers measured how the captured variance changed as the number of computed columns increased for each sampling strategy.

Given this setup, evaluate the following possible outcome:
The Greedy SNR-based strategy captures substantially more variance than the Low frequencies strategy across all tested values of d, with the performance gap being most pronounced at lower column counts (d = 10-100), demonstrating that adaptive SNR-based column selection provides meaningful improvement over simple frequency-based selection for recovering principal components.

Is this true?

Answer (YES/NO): NO